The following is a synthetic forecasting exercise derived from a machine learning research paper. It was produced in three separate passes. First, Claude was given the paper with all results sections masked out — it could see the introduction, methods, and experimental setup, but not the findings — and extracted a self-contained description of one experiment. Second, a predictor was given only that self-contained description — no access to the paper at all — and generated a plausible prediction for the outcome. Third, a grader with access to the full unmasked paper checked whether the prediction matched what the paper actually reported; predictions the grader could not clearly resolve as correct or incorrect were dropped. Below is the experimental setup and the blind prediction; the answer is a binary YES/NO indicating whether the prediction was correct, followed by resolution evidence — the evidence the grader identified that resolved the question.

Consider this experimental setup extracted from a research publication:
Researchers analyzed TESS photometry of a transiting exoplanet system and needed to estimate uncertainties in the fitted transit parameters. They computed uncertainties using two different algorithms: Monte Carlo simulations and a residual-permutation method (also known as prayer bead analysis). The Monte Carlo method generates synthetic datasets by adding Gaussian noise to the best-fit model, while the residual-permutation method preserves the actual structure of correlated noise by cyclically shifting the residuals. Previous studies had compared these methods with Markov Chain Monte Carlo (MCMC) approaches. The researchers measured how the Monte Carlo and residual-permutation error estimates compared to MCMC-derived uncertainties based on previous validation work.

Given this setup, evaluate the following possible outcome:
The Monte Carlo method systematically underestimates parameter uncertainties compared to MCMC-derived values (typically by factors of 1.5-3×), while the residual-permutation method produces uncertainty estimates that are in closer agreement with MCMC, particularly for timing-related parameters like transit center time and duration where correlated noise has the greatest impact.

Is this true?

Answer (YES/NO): NO